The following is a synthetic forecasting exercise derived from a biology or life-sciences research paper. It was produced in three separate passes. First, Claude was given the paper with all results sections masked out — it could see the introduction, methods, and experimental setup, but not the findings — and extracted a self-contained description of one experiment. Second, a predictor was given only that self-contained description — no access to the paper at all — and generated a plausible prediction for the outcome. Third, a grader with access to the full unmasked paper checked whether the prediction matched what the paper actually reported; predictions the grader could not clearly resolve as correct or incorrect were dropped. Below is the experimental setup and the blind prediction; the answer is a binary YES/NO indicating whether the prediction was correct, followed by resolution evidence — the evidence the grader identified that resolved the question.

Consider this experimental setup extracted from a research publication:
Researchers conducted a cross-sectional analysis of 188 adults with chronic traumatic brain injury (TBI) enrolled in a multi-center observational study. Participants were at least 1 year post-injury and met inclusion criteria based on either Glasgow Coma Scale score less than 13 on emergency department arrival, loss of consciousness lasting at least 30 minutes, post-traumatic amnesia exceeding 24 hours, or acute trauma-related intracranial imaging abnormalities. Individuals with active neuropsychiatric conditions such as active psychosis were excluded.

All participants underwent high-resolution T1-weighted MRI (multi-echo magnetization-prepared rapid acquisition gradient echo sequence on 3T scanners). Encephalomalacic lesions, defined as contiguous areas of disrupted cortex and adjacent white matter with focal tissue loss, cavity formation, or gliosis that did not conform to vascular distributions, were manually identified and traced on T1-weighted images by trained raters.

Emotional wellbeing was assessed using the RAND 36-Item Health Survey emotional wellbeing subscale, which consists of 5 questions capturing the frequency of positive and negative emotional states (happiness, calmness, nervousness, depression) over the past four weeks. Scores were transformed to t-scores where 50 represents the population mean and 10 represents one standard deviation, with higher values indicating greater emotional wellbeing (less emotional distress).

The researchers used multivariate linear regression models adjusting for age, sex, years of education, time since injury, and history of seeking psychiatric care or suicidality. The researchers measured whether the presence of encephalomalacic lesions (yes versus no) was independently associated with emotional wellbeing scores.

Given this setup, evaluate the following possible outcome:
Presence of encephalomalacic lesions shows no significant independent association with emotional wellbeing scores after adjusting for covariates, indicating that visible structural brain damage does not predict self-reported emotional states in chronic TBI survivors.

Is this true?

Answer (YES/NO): NO